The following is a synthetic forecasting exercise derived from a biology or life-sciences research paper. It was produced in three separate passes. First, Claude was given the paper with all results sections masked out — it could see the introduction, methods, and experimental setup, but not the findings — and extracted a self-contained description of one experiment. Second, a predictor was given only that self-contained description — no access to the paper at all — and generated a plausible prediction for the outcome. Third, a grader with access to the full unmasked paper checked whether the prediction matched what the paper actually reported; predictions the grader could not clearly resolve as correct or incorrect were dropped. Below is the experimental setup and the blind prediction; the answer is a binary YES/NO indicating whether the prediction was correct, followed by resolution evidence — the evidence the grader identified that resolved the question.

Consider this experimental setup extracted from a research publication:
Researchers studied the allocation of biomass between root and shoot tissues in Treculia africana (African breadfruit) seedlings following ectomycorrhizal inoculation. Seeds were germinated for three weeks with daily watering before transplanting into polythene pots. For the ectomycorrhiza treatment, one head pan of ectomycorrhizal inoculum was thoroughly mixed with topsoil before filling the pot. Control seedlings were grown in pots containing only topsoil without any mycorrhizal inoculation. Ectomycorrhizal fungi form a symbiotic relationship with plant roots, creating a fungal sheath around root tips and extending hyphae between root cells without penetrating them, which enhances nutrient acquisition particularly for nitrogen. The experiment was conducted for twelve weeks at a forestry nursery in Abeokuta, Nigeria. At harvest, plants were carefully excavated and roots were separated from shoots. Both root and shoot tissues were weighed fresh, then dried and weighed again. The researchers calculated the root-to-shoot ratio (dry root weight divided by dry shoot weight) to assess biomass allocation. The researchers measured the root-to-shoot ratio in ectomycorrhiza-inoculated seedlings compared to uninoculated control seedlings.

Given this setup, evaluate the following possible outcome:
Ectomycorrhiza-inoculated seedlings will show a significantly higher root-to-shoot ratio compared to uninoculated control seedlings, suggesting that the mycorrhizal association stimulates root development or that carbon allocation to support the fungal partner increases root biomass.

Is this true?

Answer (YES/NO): YES